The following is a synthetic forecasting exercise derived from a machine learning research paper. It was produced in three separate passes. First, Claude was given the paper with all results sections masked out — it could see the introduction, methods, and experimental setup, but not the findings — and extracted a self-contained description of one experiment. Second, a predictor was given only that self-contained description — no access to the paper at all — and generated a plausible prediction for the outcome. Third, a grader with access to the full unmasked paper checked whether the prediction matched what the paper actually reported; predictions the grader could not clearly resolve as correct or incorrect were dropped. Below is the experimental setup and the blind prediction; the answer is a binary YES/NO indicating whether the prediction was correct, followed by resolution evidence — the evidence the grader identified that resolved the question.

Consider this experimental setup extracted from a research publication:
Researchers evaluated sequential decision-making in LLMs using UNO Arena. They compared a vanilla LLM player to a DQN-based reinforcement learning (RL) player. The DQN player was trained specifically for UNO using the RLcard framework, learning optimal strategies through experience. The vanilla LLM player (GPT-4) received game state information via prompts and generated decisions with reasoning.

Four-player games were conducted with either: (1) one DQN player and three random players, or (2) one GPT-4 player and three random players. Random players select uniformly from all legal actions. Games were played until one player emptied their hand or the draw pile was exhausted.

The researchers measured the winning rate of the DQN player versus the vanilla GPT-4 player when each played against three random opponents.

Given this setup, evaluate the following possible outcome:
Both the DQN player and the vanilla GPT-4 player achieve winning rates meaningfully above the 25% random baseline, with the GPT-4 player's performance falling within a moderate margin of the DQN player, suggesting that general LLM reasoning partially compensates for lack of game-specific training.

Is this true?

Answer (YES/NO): NO